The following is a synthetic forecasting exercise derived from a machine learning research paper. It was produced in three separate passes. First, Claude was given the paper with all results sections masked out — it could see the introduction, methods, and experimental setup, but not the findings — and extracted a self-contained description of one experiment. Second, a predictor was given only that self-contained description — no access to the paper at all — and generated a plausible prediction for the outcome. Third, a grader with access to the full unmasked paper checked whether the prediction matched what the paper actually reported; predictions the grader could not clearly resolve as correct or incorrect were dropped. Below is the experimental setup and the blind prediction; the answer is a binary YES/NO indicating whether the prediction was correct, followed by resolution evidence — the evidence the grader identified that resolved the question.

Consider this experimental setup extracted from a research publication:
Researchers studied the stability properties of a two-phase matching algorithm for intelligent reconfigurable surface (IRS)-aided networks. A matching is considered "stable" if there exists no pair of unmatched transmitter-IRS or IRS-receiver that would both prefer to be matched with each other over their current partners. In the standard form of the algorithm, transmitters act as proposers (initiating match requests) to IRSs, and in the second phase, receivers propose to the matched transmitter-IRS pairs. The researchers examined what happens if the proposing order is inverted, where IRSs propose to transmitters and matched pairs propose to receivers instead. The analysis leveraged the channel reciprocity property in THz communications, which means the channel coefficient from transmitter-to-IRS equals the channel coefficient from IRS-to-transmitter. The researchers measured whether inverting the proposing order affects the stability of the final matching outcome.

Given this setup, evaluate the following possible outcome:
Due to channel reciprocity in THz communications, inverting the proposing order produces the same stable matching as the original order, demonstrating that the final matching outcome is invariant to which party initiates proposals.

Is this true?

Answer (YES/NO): NO